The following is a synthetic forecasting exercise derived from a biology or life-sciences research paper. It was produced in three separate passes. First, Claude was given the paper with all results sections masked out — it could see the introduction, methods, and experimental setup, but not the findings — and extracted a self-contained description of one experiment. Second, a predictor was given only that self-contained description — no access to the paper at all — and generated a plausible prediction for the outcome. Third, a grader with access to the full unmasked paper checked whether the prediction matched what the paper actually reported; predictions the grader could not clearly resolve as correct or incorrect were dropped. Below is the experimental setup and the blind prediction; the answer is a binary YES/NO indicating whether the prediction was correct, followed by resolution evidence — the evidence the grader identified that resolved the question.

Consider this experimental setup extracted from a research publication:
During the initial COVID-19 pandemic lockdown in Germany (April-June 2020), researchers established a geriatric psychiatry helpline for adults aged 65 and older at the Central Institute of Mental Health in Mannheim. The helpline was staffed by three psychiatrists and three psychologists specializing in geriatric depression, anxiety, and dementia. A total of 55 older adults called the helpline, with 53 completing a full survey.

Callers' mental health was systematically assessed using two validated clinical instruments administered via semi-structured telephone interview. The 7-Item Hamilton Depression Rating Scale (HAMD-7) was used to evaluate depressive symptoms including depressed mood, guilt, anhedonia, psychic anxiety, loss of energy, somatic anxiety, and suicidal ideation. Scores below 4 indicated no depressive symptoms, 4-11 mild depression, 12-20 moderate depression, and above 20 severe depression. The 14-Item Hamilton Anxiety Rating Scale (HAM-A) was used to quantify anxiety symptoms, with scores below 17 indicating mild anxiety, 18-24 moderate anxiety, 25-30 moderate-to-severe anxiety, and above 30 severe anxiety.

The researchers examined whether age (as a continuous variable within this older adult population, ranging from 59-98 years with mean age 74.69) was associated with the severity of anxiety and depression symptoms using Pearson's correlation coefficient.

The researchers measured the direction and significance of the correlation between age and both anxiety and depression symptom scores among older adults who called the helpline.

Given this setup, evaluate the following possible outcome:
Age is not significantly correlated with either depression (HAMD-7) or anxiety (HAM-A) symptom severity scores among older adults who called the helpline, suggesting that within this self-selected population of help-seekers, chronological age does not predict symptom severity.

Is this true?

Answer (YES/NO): NO